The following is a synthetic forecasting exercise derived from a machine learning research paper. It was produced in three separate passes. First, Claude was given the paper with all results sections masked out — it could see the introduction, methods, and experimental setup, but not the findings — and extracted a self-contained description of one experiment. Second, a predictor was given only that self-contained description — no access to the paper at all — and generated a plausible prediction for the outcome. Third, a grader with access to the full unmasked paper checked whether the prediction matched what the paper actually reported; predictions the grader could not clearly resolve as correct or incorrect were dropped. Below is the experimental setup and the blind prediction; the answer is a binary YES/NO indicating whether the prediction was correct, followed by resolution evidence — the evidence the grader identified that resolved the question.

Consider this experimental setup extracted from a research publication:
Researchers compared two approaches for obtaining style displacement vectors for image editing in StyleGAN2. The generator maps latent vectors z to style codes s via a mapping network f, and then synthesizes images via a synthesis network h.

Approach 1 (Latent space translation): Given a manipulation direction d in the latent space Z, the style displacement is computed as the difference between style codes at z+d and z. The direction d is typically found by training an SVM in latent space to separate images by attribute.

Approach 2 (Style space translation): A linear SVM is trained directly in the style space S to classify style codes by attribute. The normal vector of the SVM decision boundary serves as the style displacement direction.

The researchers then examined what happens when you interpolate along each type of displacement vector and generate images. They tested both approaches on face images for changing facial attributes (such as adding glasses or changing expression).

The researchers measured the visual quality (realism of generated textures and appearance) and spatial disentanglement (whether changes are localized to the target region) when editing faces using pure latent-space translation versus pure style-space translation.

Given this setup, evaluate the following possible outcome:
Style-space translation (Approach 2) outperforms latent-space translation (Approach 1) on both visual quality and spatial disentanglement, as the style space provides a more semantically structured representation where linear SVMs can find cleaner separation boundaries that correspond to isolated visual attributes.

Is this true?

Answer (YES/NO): NO